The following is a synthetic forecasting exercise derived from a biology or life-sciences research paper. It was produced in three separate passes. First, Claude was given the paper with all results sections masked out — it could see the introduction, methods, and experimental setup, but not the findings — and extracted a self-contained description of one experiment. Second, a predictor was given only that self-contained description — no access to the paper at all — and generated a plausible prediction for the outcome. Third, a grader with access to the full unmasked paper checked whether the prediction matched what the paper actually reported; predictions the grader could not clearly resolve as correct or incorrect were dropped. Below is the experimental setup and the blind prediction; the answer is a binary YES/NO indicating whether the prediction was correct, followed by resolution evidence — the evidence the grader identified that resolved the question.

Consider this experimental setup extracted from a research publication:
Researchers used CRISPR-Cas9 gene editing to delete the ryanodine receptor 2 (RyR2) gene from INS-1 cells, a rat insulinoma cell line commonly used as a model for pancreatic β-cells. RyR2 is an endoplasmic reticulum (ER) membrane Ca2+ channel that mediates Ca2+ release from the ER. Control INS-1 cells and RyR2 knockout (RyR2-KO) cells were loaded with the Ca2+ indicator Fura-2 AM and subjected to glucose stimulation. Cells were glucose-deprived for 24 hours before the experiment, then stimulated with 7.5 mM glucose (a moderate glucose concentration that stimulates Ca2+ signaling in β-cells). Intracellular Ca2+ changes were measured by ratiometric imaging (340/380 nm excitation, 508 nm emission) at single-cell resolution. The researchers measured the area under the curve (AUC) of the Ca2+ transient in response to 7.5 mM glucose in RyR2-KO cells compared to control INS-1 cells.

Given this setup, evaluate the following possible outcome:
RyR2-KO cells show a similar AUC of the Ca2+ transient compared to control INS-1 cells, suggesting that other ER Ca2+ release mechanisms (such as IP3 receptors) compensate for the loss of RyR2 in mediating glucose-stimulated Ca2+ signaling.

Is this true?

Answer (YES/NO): NO